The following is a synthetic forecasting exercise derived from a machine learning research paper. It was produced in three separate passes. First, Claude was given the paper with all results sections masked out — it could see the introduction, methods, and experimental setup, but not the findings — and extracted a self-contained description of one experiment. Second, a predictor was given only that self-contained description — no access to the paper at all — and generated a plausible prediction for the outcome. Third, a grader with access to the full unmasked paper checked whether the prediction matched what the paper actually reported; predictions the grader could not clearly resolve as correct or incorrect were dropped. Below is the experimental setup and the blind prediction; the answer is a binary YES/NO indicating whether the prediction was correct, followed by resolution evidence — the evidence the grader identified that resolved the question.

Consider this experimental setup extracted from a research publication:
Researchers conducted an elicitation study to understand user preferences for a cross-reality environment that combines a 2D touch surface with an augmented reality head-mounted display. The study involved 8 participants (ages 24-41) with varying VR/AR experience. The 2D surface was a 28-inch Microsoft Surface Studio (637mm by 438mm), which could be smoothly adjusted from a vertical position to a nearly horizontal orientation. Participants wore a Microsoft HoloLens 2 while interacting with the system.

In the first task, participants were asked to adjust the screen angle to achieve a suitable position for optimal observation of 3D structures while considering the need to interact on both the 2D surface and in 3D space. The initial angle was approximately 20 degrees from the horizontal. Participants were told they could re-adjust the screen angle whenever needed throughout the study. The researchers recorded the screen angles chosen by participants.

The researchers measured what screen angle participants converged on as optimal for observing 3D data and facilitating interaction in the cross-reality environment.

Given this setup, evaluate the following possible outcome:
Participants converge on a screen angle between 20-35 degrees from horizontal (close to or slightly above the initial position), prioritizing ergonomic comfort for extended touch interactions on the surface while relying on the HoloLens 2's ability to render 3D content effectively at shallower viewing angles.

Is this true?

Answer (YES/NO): NO